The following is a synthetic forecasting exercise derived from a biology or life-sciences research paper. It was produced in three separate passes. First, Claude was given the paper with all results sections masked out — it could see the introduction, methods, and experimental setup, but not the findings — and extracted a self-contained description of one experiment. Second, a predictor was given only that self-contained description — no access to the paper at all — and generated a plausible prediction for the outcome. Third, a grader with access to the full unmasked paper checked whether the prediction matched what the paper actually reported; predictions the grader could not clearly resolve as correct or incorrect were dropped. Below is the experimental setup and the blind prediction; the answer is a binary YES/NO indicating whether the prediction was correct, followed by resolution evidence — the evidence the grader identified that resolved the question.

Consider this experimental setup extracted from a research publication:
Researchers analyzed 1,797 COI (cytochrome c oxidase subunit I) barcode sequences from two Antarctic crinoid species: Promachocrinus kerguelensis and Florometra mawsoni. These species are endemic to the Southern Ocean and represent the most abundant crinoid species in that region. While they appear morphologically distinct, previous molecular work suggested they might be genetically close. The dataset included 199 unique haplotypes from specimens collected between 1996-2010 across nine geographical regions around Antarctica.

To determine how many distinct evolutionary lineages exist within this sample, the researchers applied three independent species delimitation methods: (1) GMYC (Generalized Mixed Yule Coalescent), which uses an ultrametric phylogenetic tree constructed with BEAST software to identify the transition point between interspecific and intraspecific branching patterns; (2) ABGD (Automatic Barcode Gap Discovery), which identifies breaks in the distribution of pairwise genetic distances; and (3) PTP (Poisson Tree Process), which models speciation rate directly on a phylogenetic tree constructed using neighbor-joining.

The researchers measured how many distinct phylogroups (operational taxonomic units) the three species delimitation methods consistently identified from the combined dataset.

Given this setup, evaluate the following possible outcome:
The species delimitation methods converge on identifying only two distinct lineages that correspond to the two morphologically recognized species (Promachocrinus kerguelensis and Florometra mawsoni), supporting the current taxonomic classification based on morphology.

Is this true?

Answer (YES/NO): NO